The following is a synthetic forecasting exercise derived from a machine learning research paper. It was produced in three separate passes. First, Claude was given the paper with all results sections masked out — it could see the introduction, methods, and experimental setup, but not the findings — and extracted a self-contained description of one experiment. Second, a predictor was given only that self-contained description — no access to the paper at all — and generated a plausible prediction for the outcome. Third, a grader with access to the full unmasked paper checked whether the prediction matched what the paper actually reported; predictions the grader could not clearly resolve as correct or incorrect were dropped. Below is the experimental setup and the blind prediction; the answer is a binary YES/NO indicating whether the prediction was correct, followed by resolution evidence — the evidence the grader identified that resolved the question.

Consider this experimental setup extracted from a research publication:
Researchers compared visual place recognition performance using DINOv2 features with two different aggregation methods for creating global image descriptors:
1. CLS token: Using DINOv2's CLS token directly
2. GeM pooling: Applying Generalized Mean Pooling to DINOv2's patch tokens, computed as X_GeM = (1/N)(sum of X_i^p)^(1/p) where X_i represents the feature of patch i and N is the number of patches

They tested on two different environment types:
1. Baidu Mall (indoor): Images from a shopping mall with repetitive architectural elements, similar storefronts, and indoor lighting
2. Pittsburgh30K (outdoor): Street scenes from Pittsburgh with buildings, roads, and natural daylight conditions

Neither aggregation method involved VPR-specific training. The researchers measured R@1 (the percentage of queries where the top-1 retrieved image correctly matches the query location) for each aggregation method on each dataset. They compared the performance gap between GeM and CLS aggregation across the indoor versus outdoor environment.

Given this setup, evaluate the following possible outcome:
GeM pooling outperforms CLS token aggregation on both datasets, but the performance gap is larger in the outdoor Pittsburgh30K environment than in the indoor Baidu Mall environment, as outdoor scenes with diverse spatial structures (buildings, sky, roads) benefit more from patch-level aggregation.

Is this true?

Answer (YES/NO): NO